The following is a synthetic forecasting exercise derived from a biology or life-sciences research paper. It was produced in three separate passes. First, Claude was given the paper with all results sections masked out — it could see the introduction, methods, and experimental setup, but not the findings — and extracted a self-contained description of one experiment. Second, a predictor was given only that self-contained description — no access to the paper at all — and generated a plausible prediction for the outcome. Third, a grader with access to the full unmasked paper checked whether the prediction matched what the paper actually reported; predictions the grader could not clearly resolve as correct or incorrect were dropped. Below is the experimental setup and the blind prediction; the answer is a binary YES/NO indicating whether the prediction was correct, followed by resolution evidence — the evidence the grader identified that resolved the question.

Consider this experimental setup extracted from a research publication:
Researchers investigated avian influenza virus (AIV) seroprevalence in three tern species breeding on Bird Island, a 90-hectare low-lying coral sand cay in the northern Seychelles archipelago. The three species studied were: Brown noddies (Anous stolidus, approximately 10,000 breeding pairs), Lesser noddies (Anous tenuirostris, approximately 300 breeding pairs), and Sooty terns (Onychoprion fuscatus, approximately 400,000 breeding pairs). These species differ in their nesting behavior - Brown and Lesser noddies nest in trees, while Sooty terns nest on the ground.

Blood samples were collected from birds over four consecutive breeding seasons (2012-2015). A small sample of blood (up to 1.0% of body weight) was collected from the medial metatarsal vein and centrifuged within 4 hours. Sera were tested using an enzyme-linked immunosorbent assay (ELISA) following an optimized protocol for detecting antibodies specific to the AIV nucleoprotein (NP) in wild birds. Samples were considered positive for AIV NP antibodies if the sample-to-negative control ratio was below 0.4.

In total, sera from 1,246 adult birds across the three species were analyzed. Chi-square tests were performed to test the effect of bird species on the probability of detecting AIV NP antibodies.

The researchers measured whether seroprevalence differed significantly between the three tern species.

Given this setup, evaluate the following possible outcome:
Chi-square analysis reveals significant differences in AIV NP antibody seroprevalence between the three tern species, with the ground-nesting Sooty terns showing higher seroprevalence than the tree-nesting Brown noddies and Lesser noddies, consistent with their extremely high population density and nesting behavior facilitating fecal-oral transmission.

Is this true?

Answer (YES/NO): NO